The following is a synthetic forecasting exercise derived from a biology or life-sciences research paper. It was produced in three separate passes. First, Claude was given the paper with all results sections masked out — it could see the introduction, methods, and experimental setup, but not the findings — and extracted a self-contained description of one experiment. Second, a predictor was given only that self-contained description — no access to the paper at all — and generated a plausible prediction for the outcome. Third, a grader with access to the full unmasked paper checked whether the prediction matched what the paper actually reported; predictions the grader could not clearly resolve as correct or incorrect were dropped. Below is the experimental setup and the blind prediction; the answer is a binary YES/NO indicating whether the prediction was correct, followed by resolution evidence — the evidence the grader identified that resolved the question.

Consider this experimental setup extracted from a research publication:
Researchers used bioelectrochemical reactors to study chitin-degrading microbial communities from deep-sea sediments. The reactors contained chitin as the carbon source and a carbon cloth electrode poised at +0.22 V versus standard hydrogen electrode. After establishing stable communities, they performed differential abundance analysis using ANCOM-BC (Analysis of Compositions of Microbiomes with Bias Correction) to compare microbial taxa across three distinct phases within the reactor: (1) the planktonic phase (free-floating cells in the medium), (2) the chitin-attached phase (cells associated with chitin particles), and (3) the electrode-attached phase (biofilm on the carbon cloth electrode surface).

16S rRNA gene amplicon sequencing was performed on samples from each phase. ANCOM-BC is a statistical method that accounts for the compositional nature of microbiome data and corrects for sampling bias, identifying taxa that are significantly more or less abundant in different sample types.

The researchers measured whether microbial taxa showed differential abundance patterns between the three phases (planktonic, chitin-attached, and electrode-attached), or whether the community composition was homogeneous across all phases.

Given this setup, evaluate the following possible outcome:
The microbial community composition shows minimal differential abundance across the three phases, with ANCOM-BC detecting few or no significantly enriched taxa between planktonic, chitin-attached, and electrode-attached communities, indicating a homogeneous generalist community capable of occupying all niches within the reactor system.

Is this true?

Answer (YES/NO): NO